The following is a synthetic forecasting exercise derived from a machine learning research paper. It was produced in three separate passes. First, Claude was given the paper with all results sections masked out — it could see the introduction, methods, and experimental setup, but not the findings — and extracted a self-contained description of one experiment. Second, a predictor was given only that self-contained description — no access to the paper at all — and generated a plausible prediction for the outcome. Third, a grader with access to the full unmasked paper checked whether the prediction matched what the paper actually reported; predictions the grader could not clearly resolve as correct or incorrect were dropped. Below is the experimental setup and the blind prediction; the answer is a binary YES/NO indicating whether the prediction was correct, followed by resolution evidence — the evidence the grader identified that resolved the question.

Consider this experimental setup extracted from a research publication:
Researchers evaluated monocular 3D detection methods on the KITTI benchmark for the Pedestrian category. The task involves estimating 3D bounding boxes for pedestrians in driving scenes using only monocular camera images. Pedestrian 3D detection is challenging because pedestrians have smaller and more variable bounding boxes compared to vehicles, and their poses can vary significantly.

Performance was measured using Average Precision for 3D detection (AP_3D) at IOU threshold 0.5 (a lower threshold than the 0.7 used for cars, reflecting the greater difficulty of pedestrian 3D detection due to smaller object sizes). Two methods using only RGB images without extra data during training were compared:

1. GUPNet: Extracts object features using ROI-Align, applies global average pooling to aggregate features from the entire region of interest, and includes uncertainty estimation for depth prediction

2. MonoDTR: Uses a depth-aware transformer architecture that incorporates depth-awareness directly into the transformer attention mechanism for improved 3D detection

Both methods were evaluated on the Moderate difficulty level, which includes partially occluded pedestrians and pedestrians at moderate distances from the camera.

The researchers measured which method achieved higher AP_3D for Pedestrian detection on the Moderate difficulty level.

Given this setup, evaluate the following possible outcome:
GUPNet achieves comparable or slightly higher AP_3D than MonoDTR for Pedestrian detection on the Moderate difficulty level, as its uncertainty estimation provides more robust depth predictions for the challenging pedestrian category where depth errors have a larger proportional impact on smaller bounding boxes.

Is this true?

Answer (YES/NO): NO